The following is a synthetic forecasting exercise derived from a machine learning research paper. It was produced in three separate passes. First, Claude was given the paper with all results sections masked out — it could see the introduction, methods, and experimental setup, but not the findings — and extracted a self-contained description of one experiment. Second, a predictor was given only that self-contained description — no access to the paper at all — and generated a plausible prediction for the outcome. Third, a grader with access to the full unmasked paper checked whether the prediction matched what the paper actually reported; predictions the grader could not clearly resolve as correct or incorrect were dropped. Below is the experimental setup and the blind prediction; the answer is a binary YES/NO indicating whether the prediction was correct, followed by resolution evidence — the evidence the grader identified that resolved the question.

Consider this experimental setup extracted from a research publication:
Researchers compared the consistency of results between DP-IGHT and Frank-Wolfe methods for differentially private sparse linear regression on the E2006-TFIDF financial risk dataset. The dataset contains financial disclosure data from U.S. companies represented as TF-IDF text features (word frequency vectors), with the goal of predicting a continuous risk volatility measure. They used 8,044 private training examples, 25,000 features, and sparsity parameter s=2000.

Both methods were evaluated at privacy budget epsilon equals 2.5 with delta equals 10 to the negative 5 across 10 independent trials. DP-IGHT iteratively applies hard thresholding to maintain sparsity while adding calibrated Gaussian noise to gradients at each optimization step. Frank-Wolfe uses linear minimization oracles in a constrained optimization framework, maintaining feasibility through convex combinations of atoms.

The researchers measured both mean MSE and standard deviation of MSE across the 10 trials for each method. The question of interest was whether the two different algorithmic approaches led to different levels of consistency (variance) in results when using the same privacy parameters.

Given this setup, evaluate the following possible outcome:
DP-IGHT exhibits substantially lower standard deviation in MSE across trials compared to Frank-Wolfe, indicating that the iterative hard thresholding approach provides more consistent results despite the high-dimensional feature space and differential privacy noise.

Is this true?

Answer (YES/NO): YES